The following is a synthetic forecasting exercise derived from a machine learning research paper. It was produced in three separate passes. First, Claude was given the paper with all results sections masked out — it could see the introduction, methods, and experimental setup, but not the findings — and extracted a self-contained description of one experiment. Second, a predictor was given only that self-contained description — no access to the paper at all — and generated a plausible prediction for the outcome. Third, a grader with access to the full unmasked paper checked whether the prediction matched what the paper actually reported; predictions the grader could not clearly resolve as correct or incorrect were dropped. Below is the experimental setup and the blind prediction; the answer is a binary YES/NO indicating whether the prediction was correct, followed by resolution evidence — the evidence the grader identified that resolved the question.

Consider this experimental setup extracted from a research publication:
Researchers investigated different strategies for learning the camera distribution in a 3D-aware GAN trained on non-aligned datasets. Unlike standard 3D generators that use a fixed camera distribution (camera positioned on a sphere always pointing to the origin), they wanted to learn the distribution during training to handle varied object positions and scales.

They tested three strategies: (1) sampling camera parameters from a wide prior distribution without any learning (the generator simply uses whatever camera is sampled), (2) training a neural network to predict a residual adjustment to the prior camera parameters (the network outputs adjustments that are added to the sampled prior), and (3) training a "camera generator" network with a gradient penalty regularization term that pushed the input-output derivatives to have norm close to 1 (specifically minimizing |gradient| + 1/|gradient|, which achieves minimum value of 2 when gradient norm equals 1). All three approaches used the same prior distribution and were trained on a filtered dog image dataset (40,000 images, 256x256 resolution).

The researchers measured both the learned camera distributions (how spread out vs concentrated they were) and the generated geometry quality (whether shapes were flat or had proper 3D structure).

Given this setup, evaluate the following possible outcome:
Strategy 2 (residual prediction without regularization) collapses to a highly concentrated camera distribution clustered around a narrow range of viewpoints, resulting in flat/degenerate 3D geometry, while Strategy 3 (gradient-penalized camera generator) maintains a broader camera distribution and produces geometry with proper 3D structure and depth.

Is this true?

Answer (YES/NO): YES